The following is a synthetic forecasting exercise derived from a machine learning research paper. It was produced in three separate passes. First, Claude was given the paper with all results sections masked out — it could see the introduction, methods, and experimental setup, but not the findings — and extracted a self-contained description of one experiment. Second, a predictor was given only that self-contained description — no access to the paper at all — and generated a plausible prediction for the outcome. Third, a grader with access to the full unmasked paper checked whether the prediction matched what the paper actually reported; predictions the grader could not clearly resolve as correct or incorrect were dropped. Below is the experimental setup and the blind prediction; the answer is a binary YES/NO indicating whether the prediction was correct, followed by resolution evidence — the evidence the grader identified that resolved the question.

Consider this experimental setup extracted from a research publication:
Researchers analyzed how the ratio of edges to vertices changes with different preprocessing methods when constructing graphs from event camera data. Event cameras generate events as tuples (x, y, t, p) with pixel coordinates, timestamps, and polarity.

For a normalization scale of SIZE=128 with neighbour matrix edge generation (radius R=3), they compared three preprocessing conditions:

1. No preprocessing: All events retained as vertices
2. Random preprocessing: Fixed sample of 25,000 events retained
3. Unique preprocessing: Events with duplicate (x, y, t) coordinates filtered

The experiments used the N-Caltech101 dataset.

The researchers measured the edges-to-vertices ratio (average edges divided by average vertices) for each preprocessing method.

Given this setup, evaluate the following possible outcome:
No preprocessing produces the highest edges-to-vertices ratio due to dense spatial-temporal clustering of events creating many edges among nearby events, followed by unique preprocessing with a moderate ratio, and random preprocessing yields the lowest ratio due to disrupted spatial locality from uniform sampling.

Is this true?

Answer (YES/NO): YES